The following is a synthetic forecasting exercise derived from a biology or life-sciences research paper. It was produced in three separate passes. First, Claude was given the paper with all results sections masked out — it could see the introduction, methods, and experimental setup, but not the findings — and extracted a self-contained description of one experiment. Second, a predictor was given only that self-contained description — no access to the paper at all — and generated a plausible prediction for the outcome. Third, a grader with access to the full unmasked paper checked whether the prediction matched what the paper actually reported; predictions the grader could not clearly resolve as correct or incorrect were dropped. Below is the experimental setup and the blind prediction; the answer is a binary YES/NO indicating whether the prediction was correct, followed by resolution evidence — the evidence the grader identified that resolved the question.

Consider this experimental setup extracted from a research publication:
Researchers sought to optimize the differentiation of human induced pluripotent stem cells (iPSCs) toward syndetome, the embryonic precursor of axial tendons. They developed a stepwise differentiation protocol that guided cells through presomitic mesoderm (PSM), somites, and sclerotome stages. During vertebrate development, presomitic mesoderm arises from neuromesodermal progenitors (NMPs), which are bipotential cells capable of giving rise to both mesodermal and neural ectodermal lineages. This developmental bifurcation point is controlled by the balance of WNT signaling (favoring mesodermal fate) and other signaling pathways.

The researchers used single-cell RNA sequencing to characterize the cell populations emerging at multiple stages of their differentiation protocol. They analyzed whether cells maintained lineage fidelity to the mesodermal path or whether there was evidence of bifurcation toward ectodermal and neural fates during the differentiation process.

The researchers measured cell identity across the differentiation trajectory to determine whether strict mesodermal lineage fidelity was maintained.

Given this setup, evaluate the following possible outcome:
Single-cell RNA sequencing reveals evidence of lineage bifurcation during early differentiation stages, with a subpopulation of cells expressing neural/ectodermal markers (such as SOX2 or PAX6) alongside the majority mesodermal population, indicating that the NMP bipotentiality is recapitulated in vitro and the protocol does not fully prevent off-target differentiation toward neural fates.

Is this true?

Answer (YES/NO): YES